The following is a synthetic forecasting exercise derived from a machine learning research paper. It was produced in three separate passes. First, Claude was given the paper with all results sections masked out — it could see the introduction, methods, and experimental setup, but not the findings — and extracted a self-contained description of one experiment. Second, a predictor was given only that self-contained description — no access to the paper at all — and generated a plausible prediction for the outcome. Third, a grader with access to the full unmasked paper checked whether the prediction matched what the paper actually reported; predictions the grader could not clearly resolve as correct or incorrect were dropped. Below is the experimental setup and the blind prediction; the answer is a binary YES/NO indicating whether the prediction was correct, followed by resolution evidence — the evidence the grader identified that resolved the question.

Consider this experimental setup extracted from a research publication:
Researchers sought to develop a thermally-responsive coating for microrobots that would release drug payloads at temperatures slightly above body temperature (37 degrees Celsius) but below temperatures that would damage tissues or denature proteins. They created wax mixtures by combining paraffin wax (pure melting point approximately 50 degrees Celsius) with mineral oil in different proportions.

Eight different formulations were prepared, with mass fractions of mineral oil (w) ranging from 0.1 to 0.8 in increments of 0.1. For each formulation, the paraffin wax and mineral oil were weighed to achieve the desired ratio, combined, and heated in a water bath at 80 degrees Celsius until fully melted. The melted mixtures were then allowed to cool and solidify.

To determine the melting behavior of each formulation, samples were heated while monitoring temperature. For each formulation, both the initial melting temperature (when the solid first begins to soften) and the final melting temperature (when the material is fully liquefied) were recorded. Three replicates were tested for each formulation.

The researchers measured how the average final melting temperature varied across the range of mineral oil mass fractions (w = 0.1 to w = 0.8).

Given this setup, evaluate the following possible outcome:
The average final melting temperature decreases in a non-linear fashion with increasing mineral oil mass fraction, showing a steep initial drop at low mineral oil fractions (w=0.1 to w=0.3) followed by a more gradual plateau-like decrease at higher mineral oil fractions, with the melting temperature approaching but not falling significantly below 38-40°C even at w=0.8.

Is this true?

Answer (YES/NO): NO